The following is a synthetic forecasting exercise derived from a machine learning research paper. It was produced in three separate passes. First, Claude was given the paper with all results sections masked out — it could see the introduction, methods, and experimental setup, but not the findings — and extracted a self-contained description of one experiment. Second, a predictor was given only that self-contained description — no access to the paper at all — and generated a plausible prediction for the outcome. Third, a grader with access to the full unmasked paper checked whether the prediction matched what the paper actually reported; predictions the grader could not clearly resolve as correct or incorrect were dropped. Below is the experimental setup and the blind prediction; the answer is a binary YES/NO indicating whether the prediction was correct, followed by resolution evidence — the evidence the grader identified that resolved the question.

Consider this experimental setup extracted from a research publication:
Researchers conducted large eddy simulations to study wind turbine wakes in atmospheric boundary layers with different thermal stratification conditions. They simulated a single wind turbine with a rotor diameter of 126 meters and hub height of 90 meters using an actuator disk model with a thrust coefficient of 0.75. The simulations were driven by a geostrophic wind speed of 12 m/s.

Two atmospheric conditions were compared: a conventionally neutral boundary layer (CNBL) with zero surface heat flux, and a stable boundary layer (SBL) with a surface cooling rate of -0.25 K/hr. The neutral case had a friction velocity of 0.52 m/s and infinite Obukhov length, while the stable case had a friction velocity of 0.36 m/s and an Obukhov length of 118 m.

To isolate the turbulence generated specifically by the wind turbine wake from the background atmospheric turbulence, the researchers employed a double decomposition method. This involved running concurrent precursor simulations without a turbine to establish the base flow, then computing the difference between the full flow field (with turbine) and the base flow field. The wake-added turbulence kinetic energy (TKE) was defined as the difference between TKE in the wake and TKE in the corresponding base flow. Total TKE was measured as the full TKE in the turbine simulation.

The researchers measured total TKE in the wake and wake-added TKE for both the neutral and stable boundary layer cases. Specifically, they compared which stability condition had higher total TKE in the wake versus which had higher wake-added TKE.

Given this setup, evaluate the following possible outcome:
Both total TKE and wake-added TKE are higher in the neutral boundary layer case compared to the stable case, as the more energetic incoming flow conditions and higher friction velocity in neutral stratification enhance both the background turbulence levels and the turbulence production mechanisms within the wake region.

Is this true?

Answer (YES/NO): NO